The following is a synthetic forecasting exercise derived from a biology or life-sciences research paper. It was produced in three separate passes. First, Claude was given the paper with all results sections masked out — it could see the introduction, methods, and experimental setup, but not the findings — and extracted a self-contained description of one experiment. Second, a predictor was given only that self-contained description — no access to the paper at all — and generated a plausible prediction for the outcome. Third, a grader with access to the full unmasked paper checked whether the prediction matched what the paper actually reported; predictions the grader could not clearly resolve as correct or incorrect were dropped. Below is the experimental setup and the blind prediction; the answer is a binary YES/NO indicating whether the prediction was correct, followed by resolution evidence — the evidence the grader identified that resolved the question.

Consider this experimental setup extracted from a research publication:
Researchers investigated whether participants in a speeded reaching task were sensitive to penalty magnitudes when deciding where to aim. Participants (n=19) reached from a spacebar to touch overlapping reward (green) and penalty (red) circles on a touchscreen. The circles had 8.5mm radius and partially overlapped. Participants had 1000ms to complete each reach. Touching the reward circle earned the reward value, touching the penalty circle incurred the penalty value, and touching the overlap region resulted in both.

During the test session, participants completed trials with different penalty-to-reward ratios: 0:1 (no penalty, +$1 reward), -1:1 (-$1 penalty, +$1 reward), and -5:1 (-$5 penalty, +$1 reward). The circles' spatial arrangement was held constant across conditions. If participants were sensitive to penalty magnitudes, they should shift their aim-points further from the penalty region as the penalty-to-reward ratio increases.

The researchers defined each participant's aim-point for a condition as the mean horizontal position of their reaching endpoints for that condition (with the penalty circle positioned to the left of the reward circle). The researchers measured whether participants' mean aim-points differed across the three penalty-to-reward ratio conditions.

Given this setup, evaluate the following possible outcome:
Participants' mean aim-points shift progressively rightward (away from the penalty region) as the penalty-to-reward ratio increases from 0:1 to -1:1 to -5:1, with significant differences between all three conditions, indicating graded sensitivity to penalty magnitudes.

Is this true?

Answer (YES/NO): NO